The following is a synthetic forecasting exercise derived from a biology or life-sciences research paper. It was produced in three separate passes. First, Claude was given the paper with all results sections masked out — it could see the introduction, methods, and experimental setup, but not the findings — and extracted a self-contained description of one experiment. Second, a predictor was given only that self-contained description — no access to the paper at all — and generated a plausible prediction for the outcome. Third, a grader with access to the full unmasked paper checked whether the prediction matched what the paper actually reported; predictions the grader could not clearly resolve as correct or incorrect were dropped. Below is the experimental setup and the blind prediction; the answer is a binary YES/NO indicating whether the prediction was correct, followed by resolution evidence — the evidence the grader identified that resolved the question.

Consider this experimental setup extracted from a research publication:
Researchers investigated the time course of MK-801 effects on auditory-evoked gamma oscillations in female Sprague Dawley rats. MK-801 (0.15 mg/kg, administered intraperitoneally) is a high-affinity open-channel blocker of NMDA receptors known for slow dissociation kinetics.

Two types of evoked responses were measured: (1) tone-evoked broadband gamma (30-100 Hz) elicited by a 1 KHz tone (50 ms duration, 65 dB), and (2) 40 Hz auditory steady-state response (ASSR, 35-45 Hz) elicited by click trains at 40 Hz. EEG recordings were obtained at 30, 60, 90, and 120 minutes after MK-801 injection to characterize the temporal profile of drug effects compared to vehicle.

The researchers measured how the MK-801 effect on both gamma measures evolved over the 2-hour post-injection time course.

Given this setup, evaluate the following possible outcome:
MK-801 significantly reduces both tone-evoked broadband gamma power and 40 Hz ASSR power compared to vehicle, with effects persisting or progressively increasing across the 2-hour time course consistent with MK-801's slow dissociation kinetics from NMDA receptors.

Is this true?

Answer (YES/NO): YES